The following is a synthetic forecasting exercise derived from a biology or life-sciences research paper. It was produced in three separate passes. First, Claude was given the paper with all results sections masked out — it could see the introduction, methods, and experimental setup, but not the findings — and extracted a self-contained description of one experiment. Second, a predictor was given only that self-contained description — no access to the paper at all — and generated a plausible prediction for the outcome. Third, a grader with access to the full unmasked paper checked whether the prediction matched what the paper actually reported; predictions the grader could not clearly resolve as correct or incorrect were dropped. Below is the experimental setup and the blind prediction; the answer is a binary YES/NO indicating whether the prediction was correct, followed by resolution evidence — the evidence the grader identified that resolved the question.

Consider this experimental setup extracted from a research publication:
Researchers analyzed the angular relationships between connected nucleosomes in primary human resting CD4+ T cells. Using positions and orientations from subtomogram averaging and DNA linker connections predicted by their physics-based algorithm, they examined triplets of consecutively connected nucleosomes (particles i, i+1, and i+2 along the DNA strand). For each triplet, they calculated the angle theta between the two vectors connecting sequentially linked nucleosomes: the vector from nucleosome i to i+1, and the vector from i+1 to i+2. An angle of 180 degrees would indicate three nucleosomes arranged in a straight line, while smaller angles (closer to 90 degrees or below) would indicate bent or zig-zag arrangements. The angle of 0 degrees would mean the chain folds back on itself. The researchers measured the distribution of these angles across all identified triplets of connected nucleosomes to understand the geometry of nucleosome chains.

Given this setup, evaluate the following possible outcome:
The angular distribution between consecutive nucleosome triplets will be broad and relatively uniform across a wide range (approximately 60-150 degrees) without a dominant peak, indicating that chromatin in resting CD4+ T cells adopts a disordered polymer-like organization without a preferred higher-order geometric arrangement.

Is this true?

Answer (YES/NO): NO